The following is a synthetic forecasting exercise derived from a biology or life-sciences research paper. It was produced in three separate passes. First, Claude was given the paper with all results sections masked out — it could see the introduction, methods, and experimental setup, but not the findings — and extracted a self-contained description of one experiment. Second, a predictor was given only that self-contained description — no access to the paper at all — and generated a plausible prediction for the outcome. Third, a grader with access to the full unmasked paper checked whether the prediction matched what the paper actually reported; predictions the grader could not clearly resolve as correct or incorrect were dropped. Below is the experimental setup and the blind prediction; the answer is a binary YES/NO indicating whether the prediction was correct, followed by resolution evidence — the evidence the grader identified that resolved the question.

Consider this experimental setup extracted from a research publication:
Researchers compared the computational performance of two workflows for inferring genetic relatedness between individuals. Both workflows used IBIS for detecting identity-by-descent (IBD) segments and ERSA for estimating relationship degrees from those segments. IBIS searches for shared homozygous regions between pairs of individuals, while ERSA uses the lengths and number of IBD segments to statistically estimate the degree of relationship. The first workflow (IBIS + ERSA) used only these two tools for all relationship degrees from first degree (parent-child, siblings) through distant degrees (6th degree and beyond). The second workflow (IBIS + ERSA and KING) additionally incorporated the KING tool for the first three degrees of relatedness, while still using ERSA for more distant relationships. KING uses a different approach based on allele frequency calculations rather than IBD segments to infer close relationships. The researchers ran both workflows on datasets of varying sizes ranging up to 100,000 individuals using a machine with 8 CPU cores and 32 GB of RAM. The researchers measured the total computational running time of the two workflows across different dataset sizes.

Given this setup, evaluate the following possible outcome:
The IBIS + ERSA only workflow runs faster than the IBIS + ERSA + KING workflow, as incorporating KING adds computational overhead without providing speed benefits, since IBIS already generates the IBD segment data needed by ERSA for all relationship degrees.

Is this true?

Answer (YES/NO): YES